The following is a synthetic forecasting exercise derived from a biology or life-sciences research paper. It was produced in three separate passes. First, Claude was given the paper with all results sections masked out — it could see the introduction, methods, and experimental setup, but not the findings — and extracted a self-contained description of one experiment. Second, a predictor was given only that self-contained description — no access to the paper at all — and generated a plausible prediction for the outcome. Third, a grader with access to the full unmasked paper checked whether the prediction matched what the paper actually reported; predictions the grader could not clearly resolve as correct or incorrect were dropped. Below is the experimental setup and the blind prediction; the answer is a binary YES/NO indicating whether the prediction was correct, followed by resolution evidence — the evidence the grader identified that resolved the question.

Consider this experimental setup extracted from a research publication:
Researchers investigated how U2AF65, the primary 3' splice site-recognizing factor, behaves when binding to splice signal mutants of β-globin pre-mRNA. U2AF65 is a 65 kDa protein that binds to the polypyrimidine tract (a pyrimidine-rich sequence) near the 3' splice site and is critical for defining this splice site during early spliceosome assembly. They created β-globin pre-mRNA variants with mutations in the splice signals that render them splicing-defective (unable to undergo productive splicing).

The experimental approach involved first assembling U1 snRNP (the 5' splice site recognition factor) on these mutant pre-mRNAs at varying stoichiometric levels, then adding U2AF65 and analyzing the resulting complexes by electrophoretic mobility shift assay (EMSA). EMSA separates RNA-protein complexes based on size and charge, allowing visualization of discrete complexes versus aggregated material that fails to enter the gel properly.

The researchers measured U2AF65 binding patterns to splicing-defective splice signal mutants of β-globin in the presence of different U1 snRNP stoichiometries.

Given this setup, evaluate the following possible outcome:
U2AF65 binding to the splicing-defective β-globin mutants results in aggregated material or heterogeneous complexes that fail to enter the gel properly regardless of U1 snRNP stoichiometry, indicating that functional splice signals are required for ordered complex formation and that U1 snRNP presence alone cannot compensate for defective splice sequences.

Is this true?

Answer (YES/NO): NO